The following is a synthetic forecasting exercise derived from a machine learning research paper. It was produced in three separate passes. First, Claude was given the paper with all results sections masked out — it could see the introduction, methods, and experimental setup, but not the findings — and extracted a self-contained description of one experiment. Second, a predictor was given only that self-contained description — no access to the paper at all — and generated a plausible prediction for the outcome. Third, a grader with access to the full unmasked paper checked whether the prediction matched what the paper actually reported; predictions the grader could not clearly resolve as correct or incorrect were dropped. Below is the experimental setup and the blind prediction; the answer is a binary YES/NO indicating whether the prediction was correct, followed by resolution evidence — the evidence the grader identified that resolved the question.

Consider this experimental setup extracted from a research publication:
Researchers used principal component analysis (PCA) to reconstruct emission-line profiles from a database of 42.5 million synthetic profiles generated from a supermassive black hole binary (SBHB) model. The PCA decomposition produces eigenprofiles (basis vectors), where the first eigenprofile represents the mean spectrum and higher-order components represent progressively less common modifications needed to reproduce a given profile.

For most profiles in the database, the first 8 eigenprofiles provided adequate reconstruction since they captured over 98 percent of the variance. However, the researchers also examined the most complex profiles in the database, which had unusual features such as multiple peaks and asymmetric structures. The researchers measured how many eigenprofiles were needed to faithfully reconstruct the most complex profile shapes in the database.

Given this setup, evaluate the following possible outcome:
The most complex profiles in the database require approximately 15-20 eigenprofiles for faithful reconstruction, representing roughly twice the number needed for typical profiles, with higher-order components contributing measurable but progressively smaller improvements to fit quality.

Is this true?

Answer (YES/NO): NO